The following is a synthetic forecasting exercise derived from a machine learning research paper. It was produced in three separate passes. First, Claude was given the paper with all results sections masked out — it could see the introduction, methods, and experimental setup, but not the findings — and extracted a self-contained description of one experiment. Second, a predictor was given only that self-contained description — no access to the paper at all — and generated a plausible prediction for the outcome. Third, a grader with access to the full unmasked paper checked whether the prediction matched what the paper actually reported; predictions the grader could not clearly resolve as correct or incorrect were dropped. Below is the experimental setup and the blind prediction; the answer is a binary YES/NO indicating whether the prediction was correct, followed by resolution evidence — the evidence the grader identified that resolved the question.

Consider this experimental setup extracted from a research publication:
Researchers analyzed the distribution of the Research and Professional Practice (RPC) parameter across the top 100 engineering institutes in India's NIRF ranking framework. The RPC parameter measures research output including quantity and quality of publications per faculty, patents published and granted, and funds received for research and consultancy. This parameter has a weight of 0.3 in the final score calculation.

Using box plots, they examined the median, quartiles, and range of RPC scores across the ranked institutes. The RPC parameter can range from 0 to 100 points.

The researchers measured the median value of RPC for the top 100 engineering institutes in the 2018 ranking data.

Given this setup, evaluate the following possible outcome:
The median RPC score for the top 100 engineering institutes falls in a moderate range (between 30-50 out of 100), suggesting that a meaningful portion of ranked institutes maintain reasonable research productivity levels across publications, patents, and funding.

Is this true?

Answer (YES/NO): NO